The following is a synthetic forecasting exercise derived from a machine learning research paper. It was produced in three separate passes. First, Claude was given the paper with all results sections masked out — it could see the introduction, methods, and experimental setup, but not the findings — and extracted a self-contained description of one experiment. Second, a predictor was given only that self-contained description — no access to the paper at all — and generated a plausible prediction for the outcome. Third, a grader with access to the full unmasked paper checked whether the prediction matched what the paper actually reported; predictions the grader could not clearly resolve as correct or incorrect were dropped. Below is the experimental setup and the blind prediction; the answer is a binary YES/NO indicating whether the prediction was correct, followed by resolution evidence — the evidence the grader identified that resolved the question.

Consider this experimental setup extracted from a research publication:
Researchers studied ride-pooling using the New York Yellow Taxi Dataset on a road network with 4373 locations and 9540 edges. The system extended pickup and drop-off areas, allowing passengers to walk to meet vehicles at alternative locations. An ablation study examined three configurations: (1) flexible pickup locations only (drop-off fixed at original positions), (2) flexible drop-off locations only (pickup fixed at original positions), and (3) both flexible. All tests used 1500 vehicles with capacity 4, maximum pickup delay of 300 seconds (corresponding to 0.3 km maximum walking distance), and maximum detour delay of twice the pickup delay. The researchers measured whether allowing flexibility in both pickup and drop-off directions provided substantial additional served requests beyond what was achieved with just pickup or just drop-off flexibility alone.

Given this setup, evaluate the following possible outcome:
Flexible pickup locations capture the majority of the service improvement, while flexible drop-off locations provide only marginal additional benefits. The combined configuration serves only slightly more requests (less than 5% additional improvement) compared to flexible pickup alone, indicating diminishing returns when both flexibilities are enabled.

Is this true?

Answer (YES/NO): NO